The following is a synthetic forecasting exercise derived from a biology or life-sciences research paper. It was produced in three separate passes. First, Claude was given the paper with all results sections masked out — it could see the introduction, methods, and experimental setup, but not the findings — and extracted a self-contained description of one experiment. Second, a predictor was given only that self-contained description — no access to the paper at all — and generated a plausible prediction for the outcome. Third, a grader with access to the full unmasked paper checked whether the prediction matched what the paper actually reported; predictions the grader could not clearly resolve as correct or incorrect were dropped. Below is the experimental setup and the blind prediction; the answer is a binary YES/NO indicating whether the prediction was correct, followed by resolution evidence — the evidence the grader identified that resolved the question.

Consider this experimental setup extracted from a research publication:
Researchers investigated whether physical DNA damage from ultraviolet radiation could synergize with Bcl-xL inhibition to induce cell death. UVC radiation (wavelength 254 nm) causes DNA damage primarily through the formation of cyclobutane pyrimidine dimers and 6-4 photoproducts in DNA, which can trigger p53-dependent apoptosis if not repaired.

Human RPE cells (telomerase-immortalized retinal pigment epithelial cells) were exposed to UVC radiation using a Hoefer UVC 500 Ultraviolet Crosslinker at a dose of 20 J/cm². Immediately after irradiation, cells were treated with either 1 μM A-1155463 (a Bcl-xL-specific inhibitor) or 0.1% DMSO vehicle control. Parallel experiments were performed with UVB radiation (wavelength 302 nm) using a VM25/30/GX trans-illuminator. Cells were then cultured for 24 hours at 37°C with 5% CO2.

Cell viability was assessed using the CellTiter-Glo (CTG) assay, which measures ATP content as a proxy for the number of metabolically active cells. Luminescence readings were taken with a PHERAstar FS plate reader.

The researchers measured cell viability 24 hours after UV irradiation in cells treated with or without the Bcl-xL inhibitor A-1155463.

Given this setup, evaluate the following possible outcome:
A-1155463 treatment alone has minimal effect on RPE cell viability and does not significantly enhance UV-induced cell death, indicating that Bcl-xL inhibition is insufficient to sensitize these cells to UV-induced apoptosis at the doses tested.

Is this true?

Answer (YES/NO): NO